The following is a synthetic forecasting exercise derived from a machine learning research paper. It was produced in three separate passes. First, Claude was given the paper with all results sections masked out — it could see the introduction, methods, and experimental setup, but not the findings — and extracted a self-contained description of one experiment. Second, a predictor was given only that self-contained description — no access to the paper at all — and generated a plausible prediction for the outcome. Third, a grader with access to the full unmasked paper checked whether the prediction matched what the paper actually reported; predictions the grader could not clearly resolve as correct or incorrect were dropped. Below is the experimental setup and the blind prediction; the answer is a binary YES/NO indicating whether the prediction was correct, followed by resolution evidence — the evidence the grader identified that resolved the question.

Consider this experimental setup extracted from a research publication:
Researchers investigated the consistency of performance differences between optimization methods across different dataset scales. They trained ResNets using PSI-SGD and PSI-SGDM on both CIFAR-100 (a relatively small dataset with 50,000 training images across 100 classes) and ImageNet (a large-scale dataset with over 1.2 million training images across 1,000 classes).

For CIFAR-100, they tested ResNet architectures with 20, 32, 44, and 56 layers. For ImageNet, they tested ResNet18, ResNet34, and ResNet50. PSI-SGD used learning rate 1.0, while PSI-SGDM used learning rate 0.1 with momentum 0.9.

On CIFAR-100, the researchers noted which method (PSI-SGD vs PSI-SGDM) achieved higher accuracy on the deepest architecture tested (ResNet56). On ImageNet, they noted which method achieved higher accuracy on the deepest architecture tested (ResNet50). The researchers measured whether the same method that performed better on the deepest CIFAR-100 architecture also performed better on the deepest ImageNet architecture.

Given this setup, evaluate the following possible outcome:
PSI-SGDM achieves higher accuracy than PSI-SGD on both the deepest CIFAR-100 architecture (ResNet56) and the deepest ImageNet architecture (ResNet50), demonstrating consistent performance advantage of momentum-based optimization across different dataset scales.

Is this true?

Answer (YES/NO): NO